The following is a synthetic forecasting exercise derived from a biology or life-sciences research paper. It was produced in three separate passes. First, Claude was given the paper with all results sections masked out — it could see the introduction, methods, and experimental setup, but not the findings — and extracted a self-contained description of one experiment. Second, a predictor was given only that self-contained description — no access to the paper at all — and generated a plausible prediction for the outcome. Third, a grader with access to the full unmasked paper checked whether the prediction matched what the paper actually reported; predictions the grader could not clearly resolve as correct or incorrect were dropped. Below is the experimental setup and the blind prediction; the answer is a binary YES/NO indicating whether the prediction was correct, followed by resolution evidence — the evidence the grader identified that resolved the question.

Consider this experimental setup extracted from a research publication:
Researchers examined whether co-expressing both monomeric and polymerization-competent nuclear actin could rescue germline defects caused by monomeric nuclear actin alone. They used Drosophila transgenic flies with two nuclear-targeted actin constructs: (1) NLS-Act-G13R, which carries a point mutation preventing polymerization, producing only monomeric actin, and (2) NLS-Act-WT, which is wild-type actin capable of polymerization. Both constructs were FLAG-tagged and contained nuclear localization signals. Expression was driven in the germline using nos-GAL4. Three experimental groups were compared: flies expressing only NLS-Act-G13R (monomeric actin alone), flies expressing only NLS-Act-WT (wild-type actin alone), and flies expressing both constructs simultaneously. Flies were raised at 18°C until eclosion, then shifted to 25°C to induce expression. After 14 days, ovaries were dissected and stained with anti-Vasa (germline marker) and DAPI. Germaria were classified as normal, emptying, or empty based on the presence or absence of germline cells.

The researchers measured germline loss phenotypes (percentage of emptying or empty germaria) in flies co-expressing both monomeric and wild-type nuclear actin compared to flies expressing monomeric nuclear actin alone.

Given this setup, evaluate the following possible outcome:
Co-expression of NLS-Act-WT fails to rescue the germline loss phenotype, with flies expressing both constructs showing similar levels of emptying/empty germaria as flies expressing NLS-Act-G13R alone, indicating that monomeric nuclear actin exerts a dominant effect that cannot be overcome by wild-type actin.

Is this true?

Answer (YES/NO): NO